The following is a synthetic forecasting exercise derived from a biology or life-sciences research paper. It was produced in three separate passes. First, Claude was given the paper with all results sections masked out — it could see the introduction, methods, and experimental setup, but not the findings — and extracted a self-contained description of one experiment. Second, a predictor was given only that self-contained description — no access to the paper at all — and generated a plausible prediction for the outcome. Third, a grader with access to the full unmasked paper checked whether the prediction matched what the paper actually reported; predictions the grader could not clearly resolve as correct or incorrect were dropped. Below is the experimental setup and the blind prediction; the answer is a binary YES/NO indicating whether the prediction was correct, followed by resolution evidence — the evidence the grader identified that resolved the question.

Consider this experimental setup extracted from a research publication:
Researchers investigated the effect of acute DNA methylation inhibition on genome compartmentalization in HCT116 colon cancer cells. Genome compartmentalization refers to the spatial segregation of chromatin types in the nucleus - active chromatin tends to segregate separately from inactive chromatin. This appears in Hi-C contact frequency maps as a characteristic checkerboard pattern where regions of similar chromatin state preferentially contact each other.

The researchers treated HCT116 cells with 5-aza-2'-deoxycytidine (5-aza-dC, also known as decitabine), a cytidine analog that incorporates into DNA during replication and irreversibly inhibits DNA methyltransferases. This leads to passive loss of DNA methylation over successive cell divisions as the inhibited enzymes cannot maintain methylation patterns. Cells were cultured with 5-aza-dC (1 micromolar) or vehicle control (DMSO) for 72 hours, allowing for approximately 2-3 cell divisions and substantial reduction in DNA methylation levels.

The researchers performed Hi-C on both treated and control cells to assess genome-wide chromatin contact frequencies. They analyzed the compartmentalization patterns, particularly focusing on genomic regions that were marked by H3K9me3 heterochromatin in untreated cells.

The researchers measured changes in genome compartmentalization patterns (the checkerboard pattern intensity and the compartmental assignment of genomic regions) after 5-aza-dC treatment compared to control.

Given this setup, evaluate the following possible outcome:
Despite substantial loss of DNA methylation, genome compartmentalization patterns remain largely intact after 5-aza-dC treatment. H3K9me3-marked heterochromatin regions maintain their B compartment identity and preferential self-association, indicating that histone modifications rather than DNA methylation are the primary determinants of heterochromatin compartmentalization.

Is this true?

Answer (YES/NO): NO